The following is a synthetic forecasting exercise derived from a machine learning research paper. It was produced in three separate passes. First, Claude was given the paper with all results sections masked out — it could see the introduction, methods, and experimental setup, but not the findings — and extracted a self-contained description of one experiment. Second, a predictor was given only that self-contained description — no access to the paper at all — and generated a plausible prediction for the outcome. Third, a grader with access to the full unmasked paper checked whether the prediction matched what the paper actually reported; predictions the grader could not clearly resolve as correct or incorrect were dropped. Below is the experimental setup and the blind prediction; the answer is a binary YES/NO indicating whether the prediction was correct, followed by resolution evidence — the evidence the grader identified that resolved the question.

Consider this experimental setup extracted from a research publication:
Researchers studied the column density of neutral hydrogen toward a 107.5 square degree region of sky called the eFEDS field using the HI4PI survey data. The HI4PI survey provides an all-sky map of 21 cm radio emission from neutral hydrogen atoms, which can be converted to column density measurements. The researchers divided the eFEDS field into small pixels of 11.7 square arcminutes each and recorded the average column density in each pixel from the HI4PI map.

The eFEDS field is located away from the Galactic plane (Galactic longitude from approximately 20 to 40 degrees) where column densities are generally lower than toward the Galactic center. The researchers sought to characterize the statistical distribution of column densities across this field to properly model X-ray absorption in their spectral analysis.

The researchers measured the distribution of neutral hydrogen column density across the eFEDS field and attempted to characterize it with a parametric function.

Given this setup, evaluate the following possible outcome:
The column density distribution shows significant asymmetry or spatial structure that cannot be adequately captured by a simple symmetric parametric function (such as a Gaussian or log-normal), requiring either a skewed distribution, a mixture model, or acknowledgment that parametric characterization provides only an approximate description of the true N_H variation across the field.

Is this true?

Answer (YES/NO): NO